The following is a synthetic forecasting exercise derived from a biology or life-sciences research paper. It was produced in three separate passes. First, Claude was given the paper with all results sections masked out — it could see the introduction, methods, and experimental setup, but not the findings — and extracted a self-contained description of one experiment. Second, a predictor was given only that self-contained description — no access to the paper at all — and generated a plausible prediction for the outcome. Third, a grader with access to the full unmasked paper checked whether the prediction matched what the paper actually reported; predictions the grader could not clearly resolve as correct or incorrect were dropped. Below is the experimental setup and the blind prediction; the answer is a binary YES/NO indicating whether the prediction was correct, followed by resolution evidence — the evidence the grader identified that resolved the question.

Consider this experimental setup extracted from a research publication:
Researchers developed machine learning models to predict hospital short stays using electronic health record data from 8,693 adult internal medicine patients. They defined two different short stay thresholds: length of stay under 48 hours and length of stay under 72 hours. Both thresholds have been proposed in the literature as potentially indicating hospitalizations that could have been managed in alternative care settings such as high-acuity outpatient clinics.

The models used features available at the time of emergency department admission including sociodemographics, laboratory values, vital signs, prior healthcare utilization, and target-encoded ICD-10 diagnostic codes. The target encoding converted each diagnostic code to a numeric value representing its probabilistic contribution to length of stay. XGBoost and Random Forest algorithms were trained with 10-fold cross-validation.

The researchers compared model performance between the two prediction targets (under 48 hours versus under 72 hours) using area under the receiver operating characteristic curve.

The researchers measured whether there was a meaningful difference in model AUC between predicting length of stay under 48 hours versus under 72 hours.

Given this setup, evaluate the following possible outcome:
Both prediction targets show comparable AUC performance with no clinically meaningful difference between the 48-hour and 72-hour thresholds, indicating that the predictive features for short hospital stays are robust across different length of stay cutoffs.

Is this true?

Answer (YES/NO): YES